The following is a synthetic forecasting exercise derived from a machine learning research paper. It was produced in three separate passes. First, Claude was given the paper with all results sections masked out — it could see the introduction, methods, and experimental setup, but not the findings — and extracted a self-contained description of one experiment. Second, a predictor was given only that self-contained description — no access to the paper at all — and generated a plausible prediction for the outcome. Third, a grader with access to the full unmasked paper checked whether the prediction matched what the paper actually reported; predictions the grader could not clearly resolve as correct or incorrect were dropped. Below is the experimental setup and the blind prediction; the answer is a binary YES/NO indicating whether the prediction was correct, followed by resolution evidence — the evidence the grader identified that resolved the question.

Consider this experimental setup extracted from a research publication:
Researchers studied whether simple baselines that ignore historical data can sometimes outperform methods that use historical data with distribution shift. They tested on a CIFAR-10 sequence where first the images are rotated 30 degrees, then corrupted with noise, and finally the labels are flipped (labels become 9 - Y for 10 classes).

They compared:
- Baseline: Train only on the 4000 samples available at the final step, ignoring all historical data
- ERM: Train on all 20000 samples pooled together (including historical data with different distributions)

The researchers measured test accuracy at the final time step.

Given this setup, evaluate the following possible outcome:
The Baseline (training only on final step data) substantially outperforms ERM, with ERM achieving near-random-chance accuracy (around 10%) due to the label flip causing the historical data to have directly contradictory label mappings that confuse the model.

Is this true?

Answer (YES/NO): NO